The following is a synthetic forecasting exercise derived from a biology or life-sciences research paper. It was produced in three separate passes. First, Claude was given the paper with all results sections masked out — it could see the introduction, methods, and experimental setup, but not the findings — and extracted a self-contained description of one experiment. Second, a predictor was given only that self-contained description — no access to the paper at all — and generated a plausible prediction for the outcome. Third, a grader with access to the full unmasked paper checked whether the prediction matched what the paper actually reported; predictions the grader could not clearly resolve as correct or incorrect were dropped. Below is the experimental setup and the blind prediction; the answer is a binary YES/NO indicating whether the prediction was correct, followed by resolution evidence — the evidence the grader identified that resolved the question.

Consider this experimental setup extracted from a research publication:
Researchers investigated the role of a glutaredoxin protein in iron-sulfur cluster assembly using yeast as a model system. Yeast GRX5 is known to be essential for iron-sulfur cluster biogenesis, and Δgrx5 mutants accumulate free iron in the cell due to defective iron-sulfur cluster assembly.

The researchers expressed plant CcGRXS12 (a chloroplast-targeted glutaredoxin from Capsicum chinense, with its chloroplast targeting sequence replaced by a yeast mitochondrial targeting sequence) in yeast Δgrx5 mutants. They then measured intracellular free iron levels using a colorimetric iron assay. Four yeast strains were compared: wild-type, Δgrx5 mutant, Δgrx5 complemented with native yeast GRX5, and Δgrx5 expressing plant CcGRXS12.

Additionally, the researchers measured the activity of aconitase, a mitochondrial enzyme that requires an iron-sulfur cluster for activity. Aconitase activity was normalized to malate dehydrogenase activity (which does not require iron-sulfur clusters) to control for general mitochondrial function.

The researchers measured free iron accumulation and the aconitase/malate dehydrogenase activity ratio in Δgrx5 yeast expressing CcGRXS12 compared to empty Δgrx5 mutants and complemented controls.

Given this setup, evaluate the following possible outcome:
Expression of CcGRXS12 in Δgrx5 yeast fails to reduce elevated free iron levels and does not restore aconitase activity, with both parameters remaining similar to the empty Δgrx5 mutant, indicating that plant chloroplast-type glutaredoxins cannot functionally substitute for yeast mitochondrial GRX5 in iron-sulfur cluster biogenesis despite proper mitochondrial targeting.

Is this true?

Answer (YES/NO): YES